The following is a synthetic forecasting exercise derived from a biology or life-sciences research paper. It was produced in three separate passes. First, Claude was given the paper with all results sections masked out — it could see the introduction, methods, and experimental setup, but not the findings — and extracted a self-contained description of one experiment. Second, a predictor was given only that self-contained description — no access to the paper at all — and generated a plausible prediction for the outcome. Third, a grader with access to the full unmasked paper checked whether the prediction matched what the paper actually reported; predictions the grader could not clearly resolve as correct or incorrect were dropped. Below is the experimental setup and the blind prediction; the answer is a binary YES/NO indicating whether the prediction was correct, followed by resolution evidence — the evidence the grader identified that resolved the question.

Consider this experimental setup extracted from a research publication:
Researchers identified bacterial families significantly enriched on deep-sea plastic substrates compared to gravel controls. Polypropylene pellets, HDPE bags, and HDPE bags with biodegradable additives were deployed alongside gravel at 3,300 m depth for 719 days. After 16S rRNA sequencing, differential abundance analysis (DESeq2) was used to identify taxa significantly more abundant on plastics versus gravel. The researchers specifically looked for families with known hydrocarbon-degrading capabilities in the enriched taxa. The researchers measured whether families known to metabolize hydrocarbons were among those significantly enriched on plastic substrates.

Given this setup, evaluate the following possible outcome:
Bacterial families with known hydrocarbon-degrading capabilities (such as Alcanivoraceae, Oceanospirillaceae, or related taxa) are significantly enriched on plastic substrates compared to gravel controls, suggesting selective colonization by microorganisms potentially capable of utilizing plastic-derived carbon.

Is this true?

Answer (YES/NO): YES